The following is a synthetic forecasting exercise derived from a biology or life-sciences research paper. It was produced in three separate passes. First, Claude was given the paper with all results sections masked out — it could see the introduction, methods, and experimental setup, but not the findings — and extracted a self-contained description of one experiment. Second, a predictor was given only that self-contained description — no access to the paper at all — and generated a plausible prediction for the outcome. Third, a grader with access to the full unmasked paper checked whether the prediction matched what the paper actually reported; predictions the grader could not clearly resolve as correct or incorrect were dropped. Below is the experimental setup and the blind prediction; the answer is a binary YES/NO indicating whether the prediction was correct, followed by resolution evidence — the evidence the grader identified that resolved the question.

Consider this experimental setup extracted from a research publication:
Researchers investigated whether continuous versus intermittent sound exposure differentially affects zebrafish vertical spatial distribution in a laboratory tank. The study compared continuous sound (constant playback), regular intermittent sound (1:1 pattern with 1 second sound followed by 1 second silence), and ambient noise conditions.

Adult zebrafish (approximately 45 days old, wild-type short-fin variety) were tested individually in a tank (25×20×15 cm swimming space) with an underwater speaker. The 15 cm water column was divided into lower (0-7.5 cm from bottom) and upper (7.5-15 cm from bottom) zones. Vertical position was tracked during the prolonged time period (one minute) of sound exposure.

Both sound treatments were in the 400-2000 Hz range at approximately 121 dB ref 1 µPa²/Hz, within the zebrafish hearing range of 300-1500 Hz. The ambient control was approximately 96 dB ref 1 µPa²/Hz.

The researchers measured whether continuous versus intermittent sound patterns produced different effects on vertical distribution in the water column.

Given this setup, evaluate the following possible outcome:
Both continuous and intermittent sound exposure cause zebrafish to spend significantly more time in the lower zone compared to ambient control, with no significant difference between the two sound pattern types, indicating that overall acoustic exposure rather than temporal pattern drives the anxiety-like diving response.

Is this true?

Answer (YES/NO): YES